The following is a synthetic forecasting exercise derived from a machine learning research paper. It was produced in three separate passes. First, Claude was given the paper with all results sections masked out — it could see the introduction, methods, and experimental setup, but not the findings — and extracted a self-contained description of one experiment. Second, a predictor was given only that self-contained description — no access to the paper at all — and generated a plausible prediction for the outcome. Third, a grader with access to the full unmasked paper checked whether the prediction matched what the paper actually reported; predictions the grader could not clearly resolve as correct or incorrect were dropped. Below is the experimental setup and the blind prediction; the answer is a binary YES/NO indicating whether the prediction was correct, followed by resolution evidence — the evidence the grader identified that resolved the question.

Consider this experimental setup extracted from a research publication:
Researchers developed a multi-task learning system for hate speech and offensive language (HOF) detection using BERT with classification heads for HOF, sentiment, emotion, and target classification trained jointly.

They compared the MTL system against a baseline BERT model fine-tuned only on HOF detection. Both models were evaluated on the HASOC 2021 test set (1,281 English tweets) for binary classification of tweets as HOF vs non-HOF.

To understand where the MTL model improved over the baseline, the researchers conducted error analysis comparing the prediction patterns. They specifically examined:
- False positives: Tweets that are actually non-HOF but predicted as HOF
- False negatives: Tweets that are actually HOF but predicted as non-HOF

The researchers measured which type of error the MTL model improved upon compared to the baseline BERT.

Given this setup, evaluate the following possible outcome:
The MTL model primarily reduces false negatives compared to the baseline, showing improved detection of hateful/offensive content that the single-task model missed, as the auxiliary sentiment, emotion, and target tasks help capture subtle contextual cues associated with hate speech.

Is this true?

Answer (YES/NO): YES